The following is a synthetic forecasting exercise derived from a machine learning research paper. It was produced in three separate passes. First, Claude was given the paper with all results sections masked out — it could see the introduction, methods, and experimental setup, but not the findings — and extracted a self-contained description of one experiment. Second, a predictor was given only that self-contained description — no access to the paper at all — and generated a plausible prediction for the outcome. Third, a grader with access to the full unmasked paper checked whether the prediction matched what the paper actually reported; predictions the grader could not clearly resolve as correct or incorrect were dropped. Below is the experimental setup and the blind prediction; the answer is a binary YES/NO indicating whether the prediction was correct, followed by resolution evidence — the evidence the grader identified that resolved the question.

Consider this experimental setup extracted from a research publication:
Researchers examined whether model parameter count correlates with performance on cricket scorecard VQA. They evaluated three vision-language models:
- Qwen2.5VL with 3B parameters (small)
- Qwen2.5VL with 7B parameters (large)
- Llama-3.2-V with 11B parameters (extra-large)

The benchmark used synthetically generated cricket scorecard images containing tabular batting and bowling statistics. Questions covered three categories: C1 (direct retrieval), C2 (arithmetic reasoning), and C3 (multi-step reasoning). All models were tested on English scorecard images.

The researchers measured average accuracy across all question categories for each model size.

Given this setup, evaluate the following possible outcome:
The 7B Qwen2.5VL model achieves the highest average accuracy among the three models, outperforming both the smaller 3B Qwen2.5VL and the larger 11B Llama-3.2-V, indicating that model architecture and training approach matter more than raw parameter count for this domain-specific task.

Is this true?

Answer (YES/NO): YES